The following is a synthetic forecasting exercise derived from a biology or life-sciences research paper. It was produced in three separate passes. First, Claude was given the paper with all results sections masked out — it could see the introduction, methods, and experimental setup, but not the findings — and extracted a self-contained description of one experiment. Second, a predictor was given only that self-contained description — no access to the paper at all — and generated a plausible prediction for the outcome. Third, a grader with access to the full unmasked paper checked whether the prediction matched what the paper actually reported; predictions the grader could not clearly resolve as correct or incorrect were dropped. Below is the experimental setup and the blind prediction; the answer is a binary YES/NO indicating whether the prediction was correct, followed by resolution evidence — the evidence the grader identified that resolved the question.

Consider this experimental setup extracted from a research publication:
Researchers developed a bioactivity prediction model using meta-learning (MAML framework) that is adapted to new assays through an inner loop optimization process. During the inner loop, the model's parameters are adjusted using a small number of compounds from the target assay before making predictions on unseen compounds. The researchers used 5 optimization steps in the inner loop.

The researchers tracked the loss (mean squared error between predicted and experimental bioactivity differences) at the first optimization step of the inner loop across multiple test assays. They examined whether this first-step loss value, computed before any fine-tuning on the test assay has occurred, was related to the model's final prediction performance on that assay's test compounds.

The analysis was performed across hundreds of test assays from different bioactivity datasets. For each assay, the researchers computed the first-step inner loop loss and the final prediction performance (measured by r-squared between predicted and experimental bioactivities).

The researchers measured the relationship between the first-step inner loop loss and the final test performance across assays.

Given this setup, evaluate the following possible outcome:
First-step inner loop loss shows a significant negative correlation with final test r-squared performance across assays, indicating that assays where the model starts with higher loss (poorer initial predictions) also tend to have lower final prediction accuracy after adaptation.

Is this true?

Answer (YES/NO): YES